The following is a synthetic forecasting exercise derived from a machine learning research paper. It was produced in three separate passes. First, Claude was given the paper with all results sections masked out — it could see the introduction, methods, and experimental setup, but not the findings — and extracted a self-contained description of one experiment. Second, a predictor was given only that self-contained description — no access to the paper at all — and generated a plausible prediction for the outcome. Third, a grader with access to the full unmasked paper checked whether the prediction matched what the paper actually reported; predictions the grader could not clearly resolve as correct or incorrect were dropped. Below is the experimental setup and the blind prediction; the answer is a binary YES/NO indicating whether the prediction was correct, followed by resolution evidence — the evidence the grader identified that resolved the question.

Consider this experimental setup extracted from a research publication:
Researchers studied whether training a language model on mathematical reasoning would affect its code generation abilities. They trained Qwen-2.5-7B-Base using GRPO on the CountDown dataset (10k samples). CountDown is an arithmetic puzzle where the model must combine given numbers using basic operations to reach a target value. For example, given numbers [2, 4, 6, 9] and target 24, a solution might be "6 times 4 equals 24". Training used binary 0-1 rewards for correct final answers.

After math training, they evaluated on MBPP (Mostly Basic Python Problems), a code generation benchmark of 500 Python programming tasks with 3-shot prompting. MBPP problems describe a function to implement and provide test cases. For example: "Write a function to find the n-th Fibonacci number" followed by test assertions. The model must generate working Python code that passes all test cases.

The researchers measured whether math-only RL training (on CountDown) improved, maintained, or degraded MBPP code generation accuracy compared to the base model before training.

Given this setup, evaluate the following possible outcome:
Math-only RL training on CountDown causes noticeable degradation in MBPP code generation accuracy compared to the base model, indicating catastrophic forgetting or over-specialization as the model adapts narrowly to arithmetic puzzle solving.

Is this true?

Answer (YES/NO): YES